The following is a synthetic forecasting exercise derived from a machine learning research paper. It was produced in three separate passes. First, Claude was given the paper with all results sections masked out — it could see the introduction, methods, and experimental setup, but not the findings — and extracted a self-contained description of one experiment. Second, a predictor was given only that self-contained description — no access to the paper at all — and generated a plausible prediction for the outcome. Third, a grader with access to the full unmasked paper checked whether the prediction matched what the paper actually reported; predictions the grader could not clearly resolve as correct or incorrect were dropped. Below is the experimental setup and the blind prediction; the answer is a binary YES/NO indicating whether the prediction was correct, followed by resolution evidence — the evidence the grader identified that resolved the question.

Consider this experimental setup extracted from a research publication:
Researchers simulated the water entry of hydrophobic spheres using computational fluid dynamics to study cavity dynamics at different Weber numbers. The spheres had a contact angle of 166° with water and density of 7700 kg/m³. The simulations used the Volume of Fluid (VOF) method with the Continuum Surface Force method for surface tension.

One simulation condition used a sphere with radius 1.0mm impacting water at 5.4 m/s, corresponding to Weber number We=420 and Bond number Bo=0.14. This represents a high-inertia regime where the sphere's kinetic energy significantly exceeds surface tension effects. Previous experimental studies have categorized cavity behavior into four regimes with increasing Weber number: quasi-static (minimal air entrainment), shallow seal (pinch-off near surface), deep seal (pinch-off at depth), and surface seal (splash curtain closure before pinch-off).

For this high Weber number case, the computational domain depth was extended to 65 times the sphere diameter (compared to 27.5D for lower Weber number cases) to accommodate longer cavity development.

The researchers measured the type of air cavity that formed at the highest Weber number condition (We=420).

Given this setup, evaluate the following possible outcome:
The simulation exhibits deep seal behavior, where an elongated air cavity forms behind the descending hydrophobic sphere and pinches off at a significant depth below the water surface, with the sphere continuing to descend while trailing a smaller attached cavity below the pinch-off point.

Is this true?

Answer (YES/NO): NO